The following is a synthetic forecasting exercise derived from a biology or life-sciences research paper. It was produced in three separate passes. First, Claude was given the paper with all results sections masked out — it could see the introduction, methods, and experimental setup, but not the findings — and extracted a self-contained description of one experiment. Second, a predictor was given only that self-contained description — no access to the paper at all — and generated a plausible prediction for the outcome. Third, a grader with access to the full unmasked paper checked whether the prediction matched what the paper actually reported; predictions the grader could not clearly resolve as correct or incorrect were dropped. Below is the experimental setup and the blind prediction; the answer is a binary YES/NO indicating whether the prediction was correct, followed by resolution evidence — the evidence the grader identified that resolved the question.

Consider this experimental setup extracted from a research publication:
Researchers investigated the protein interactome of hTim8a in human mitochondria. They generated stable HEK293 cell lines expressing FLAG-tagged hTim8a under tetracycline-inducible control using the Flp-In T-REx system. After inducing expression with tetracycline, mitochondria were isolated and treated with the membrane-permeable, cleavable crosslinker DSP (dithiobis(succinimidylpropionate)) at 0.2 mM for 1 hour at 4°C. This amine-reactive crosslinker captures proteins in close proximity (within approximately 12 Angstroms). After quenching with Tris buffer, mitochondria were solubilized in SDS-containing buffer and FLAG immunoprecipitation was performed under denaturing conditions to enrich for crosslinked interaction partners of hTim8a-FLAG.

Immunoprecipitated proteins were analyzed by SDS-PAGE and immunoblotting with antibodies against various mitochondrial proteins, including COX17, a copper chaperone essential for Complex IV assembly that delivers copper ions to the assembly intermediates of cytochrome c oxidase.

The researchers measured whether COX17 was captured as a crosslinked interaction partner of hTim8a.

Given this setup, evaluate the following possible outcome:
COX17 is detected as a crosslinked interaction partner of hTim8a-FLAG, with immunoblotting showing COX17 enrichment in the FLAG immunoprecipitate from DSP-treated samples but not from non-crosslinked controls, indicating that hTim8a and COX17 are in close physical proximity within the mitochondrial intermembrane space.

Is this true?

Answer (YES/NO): YES